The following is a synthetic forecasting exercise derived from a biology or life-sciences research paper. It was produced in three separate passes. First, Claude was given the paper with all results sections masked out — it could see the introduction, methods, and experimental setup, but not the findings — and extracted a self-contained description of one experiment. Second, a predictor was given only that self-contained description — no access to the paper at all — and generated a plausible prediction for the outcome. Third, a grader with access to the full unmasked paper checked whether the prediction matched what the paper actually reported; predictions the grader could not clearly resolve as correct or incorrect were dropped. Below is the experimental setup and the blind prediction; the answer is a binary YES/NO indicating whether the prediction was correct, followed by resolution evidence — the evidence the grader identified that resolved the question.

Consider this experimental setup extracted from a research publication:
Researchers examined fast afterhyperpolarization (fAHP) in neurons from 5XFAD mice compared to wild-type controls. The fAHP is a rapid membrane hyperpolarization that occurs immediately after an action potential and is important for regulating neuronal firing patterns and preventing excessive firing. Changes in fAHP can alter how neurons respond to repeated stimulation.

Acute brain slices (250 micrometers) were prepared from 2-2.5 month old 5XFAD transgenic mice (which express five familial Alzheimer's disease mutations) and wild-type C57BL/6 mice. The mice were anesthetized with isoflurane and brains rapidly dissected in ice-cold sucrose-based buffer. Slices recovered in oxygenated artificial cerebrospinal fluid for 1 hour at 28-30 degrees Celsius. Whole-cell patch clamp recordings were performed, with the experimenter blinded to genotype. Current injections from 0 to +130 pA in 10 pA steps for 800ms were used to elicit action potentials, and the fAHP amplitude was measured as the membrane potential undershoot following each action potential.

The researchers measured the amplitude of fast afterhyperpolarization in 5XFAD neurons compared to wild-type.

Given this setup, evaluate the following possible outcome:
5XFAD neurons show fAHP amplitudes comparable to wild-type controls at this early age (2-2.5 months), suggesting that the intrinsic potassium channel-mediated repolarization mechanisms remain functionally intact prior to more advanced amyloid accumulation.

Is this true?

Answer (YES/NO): YES